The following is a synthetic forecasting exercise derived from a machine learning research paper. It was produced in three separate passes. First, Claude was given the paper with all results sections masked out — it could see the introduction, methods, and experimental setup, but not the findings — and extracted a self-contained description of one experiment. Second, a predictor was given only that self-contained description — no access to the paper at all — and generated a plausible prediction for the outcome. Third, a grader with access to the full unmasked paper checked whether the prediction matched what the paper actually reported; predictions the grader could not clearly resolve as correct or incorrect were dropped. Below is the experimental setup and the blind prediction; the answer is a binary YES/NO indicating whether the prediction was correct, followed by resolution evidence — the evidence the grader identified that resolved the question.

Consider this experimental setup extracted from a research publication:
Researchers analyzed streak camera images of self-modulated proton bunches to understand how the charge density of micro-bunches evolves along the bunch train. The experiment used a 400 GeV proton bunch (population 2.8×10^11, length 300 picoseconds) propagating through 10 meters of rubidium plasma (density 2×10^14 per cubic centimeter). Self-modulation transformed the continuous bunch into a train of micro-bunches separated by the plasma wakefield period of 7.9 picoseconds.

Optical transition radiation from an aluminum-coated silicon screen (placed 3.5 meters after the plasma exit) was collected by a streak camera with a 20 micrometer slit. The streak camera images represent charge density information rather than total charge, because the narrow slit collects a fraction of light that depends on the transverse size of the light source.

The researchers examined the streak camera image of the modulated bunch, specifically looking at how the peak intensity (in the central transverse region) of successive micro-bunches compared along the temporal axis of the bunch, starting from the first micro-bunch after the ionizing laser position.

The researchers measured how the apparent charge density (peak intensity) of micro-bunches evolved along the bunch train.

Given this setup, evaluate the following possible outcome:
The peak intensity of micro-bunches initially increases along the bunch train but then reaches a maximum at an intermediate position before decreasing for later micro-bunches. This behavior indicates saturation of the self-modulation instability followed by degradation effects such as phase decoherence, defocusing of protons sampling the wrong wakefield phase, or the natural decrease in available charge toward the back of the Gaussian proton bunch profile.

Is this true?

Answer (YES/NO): NO